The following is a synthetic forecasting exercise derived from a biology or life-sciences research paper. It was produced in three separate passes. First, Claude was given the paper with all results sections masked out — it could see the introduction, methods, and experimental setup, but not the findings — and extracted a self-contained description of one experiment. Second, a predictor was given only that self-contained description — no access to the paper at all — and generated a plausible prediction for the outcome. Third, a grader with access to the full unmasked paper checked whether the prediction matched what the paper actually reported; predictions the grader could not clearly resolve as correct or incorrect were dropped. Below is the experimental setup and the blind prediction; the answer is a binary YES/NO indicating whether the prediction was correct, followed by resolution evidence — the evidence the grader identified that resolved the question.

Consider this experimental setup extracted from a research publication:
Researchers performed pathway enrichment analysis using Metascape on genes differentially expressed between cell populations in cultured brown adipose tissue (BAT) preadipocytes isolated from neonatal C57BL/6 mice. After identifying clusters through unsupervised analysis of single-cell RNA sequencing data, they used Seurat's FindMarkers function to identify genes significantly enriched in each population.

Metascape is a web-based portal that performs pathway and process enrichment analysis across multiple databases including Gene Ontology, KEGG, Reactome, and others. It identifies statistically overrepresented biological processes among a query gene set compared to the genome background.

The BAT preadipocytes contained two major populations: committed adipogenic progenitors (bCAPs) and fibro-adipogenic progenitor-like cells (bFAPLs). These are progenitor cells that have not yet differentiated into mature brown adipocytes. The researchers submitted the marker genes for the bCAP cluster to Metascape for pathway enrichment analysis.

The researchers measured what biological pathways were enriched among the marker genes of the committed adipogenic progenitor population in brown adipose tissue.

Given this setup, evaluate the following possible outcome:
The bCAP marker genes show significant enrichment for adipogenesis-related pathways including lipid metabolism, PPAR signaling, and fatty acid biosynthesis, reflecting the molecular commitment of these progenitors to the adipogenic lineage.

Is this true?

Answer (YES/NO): NO